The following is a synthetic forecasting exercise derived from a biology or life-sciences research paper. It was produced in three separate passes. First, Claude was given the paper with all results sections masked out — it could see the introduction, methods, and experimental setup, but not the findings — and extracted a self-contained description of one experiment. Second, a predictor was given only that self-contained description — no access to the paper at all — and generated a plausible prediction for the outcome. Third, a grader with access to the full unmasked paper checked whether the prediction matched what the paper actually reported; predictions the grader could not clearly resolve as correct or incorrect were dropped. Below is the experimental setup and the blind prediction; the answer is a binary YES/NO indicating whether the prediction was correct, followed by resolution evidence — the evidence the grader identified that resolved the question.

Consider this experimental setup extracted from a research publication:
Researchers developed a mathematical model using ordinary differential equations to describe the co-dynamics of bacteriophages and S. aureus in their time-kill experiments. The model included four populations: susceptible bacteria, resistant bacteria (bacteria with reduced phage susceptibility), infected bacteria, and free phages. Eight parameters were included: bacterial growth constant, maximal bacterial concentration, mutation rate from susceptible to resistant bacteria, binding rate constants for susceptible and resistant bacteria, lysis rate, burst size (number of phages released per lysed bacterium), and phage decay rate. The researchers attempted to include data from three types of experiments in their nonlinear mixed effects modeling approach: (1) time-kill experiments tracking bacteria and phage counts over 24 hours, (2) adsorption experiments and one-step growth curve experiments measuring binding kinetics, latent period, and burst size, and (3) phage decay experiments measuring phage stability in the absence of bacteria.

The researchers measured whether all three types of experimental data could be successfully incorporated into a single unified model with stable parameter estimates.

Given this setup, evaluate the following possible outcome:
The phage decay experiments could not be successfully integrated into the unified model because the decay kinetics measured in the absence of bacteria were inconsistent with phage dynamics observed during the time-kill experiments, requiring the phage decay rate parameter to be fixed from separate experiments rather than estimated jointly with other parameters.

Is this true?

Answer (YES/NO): NO